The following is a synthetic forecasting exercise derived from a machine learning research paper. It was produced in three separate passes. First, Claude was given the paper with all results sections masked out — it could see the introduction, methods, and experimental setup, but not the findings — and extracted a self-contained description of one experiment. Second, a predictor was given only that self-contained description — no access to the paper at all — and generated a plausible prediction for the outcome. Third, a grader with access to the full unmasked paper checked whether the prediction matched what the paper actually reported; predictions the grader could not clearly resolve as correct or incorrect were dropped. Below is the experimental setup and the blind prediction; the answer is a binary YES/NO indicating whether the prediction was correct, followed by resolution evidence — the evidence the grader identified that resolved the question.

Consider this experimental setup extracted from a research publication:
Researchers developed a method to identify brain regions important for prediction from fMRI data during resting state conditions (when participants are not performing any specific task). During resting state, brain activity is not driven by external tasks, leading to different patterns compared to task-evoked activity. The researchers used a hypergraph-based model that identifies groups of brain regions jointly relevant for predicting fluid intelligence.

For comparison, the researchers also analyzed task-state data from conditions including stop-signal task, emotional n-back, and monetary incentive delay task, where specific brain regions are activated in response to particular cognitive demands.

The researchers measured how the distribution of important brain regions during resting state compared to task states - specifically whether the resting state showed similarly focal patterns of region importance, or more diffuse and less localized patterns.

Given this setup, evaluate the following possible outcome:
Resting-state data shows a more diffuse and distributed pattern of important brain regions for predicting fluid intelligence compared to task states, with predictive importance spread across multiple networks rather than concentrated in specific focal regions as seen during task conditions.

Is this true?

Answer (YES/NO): YES